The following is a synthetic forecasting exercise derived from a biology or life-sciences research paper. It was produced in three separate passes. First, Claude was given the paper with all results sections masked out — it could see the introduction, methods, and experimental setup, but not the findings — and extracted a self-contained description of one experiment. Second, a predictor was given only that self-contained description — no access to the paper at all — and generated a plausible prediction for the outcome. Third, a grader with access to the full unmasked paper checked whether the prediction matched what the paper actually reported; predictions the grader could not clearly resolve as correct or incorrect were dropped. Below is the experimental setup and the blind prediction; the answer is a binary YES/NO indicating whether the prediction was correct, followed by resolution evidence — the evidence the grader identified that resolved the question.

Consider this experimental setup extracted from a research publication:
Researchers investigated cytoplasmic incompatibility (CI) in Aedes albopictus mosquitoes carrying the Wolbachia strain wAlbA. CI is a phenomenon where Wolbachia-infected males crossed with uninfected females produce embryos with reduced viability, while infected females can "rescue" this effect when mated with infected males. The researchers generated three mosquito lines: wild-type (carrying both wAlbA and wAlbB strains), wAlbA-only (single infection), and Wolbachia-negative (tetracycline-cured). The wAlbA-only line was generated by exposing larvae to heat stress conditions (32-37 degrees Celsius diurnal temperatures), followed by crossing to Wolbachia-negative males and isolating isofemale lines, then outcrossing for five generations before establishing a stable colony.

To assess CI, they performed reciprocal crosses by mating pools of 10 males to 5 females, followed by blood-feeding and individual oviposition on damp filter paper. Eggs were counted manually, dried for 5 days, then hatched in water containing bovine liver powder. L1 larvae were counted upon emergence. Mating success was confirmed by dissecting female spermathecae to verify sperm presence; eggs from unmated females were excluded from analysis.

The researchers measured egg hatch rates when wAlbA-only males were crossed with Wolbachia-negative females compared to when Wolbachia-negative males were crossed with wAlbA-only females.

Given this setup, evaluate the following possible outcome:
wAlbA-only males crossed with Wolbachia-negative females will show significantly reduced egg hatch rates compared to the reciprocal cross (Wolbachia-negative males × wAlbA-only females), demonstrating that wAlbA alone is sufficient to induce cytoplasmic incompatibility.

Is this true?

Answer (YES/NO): YES